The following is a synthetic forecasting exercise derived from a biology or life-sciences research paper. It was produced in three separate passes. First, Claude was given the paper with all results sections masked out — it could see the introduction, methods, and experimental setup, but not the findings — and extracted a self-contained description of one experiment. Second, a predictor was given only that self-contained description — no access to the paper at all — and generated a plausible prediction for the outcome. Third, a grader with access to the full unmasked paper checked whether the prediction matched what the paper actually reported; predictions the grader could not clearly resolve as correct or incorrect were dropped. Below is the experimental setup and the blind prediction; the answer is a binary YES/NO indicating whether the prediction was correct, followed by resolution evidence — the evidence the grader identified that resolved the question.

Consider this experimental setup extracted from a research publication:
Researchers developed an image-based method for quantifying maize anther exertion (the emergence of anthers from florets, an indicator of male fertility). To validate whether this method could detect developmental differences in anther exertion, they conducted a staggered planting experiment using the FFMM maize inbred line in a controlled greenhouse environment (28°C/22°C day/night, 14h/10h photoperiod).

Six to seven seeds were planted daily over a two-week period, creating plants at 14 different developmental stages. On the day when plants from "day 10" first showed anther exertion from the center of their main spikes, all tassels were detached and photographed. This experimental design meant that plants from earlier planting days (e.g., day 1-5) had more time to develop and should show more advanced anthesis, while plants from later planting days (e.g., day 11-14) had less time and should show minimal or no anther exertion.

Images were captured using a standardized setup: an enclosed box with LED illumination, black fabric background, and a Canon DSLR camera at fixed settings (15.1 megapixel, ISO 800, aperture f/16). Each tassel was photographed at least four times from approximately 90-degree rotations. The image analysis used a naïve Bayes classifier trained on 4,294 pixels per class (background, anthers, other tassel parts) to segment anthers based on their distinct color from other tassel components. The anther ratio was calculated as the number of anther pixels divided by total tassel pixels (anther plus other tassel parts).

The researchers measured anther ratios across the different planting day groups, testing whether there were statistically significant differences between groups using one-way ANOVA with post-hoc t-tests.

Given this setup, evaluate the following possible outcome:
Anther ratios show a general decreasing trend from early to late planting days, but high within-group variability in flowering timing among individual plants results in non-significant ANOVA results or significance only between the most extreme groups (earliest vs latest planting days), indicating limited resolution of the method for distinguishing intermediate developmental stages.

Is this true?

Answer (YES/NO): NO